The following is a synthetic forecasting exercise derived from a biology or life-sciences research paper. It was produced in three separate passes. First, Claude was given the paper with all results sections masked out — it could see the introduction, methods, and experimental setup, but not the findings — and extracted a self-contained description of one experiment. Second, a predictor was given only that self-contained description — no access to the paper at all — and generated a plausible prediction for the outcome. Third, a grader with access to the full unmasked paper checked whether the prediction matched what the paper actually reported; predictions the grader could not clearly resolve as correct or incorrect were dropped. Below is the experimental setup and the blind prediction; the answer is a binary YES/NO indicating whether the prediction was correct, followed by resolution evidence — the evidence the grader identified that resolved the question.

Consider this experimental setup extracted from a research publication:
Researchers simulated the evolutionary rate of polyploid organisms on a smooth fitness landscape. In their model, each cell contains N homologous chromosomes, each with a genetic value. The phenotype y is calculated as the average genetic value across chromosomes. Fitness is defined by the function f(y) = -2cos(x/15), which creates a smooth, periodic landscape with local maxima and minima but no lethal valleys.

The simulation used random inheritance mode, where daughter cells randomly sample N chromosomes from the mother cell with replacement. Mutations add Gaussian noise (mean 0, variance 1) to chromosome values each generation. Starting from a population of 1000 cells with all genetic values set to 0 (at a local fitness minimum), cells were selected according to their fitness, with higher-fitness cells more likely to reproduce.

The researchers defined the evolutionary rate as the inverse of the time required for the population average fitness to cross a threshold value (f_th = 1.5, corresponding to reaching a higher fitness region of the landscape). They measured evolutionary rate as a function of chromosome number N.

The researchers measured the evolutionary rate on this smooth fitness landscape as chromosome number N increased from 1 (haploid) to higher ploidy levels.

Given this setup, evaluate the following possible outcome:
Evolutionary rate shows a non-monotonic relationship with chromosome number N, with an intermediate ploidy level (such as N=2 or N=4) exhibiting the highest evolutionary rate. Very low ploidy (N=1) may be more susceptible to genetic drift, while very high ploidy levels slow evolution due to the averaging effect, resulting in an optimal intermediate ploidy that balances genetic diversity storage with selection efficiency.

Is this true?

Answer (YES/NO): NO